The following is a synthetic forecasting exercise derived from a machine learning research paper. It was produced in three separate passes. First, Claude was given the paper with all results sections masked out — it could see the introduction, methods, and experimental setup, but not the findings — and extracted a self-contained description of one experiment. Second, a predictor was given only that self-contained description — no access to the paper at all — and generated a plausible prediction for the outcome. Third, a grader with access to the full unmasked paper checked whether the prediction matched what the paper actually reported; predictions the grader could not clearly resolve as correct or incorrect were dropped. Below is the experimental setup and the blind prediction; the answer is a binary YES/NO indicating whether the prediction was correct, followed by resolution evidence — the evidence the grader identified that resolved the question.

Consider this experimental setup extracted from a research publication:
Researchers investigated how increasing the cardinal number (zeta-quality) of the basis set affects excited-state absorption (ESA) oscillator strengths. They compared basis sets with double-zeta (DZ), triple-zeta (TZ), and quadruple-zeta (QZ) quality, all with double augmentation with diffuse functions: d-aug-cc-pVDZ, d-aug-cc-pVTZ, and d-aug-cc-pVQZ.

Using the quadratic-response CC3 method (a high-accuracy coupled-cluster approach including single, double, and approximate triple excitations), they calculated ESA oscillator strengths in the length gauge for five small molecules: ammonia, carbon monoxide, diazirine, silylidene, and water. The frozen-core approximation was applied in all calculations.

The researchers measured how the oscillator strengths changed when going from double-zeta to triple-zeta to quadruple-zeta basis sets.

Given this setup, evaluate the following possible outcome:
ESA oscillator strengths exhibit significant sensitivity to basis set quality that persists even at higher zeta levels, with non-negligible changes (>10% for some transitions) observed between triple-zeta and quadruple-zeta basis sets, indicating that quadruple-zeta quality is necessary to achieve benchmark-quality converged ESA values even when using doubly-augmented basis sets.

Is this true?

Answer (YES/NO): NO